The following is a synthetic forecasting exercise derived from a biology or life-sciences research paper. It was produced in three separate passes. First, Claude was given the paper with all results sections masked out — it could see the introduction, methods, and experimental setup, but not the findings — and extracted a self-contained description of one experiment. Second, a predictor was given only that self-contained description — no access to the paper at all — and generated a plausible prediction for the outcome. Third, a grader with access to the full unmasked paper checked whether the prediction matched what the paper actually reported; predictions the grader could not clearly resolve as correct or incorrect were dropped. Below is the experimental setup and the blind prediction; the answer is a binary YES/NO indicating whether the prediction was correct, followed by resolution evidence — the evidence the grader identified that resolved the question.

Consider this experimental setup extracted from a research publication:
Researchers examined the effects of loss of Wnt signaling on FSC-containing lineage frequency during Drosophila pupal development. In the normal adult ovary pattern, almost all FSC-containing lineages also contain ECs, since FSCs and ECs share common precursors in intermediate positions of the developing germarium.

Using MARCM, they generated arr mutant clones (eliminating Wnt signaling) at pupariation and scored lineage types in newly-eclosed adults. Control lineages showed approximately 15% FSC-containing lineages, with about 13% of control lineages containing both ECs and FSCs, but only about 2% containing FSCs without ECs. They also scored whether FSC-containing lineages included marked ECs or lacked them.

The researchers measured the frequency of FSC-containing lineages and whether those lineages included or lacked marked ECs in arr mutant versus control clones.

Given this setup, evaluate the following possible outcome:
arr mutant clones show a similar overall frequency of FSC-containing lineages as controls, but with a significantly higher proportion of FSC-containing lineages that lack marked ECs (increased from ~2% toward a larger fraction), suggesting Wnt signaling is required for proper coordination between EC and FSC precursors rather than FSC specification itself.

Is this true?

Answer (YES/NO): NO